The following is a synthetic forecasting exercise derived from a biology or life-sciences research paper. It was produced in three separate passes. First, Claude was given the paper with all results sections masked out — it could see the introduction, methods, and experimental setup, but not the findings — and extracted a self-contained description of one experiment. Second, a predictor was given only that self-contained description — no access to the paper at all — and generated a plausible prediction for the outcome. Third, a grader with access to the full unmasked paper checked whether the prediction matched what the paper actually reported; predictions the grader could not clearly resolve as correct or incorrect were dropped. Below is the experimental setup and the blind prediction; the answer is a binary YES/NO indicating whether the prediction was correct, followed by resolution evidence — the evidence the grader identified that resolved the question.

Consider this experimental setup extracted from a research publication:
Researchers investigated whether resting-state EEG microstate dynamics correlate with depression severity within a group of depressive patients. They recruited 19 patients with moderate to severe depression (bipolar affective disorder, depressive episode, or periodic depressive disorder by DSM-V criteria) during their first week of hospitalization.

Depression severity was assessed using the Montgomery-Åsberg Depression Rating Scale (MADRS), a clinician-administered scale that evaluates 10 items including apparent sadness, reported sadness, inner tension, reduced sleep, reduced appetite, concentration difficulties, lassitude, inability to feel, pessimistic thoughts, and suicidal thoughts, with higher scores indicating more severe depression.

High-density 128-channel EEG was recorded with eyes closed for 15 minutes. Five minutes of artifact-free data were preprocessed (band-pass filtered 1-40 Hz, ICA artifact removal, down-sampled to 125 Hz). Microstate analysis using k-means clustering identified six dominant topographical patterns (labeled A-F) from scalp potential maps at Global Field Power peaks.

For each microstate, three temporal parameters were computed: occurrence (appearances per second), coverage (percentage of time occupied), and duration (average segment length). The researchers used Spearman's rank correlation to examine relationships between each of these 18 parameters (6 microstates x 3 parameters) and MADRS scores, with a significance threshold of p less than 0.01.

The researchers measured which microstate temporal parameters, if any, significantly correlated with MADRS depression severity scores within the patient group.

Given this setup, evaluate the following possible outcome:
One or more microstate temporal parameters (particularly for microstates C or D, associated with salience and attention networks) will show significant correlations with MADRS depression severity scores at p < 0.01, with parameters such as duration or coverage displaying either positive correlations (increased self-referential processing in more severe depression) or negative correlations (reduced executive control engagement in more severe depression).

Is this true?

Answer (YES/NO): NO